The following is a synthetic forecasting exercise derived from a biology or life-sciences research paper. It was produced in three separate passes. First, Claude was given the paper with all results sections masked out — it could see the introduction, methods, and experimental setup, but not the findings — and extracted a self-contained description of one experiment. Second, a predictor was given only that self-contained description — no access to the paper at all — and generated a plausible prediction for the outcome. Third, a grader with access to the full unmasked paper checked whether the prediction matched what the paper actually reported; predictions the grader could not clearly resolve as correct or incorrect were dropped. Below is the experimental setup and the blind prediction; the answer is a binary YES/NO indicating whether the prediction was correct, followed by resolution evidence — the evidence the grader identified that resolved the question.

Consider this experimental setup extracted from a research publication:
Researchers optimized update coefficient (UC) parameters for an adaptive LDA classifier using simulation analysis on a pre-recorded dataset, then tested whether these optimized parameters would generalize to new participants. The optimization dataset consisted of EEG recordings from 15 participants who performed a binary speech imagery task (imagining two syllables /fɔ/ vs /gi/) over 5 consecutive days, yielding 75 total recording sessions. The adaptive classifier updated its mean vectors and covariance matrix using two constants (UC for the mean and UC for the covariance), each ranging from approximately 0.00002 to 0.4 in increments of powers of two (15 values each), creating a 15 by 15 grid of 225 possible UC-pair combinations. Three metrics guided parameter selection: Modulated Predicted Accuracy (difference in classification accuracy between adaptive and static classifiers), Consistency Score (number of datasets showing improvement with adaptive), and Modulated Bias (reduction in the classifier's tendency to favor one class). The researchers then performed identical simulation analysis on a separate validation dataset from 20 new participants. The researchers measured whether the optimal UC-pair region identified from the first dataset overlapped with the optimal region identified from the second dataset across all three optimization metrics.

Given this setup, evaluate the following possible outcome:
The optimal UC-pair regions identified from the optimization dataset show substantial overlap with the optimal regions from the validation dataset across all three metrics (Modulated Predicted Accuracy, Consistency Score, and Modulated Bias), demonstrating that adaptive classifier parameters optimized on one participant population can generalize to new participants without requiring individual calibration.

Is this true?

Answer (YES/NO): YES